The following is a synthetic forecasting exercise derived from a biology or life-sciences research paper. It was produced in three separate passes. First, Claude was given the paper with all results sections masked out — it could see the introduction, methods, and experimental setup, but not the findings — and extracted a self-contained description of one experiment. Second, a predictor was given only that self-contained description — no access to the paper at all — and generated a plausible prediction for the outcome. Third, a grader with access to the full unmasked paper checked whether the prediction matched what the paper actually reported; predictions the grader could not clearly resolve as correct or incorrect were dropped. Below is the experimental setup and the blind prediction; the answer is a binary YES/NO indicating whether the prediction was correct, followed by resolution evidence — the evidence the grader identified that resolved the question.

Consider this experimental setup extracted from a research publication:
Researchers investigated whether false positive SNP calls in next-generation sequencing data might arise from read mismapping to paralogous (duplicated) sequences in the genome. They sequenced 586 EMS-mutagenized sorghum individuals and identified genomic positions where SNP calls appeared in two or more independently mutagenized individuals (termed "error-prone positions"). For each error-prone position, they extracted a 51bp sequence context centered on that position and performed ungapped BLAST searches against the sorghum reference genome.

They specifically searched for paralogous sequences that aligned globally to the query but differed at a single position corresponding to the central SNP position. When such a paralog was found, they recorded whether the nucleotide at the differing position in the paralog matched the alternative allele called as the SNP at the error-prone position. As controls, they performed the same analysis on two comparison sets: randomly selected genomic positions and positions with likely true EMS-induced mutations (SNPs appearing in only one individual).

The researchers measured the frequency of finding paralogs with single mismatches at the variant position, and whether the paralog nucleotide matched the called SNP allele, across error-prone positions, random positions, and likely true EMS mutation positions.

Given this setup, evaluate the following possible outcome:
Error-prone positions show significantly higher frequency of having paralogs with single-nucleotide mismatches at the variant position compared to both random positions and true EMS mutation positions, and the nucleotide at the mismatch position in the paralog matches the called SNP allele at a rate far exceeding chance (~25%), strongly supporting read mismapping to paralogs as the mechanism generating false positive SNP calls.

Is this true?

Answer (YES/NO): YES